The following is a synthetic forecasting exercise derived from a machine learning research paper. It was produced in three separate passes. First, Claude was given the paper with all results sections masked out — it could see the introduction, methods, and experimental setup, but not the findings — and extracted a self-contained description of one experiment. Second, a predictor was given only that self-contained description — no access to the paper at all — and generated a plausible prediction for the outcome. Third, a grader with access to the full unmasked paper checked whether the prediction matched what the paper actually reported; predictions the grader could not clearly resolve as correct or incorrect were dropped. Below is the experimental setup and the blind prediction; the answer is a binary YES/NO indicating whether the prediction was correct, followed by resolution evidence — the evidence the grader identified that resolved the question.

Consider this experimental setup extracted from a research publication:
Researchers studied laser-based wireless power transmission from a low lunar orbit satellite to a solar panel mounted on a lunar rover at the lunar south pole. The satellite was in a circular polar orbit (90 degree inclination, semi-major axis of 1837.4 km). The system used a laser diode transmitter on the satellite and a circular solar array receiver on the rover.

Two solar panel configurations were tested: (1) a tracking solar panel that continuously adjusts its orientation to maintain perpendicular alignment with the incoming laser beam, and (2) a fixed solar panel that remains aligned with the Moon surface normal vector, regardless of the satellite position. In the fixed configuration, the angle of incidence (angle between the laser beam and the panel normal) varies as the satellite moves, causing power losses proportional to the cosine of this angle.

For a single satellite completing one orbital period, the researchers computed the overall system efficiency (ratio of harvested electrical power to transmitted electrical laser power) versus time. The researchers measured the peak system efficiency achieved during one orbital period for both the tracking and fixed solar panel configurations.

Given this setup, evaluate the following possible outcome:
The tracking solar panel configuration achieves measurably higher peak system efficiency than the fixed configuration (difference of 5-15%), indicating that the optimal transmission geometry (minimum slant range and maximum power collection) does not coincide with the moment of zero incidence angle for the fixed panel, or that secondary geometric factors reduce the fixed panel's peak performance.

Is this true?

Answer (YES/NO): YES